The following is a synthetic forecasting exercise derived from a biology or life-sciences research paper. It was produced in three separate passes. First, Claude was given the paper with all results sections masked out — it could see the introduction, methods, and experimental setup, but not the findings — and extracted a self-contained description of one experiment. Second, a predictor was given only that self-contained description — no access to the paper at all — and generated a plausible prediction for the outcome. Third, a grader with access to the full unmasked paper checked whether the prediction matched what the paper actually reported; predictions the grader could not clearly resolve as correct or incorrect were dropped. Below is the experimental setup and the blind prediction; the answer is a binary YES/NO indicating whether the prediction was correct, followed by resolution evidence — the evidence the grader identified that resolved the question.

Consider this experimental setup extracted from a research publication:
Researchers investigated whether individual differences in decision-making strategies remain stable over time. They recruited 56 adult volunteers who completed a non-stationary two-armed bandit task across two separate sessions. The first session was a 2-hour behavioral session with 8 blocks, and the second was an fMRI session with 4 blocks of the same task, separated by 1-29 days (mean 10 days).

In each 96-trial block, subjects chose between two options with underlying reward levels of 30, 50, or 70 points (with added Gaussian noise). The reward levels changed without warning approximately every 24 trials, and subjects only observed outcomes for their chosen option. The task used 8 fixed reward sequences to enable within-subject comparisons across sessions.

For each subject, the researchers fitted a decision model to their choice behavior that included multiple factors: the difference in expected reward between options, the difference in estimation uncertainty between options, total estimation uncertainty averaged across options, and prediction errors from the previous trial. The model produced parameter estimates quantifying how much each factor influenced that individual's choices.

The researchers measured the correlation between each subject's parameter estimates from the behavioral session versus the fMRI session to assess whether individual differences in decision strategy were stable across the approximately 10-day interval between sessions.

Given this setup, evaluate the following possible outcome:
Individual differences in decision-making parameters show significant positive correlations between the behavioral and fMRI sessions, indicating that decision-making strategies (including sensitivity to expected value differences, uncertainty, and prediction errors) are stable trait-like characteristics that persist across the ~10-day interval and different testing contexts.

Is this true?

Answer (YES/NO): NO